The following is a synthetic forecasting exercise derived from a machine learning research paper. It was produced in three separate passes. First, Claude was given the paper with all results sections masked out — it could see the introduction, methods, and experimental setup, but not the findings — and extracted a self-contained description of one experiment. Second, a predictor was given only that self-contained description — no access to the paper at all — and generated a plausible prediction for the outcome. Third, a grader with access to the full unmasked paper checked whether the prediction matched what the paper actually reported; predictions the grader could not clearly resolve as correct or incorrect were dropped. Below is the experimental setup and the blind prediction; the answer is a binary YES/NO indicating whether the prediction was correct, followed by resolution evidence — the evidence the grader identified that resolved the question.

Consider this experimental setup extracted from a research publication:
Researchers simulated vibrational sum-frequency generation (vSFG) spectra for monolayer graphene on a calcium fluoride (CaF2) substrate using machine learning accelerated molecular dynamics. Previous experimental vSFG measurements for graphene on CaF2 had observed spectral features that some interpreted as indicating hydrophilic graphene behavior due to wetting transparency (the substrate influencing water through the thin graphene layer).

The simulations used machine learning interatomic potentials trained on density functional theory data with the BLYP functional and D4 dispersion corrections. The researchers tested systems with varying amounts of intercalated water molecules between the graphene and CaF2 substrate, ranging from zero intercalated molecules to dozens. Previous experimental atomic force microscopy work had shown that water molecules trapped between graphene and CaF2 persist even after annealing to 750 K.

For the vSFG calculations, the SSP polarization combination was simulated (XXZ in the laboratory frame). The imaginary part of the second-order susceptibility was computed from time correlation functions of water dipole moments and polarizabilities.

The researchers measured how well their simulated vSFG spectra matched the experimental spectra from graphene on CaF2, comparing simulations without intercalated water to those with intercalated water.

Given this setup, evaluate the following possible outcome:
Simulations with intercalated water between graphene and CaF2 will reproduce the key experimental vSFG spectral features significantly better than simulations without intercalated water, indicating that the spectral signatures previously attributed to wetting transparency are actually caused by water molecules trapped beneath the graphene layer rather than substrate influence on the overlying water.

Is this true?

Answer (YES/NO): YES